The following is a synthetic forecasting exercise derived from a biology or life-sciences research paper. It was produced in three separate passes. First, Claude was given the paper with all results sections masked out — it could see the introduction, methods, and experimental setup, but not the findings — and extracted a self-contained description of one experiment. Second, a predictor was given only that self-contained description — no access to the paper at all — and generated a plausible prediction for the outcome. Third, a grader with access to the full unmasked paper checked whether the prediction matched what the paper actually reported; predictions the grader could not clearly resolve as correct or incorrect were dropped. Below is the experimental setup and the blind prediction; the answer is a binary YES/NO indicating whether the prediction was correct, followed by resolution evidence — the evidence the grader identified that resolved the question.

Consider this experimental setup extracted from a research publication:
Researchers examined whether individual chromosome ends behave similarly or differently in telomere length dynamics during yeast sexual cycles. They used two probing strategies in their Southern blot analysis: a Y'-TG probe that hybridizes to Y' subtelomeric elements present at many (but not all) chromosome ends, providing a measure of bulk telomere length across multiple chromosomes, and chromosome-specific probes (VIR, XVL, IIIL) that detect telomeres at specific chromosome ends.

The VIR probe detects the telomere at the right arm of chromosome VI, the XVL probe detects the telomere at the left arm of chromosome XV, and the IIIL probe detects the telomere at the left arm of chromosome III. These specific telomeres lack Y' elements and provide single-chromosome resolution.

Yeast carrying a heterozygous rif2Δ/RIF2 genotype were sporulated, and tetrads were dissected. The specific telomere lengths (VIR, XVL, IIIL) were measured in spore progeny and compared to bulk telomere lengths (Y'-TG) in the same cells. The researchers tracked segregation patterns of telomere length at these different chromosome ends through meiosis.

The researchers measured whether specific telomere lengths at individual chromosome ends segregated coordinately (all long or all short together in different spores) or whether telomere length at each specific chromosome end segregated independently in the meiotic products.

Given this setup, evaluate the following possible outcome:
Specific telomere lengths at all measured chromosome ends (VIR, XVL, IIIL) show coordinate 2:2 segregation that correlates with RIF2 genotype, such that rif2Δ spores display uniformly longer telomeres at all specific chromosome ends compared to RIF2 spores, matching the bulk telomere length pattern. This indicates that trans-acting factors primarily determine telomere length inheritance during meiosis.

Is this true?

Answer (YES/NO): NO